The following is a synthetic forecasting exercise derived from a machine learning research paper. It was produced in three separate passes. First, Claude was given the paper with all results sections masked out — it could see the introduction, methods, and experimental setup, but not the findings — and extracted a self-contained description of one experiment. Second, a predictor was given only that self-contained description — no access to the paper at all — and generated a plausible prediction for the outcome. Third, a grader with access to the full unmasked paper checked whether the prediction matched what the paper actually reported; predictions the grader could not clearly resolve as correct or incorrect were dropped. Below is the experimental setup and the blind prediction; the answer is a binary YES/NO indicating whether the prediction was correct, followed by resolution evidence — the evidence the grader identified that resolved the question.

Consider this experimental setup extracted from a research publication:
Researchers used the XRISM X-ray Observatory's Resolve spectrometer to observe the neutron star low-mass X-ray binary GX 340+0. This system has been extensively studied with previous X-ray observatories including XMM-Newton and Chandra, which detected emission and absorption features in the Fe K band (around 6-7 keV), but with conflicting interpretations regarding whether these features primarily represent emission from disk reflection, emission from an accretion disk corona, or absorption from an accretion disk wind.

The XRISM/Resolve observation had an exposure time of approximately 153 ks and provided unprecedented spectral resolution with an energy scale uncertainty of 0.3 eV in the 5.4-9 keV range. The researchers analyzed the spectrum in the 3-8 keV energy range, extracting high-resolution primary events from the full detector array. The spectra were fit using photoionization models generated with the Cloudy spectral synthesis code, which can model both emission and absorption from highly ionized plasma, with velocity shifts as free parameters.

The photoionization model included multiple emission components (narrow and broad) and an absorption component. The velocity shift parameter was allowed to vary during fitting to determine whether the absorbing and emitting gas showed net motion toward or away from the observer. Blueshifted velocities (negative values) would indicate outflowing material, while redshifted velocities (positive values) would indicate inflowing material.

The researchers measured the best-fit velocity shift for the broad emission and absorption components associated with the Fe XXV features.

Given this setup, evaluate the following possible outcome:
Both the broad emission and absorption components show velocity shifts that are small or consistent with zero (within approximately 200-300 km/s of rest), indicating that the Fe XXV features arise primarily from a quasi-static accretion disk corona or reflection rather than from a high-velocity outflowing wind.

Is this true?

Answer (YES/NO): NO